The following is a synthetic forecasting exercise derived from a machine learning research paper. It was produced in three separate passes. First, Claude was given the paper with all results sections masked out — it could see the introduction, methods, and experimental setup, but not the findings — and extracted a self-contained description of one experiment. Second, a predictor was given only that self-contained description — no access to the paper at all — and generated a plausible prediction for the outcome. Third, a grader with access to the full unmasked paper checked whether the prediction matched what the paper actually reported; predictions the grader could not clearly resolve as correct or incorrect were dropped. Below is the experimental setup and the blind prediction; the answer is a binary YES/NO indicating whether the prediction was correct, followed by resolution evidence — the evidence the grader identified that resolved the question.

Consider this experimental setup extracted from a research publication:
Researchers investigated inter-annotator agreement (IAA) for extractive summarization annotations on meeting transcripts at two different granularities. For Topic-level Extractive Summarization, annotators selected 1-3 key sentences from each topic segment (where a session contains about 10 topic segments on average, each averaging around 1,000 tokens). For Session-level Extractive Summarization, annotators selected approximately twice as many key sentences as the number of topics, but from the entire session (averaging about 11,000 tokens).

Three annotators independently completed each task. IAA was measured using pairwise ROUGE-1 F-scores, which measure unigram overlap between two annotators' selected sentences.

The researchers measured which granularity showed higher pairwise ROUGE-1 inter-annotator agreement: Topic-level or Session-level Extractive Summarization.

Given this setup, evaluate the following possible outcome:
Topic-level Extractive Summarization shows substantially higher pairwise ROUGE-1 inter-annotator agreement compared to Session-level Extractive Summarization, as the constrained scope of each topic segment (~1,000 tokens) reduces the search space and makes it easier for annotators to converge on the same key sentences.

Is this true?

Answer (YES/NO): NO